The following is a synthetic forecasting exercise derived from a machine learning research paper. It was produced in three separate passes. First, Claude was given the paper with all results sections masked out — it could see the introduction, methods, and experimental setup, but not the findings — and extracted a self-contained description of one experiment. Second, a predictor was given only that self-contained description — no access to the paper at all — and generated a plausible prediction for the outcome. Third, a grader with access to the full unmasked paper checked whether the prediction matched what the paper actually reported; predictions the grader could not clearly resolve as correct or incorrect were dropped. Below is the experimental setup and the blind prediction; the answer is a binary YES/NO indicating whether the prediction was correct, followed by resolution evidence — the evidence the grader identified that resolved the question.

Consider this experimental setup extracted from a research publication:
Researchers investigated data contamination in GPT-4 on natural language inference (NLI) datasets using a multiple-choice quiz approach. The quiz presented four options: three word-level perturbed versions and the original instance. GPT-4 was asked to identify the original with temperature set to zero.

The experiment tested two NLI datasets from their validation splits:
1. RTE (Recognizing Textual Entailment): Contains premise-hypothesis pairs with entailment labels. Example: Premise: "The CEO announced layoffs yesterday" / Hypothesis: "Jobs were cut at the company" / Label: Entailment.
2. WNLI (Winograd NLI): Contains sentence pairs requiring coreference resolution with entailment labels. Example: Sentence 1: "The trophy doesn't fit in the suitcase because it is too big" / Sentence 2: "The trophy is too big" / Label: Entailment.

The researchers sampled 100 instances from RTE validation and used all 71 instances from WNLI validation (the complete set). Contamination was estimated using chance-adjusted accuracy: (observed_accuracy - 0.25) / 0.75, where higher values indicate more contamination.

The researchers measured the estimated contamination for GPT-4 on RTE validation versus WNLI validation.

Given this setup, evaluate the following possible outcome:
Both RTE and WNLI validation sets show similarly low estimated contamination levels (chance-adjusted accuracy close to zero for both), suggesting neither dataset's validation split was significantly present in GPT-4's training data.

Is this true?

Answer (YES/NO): NO